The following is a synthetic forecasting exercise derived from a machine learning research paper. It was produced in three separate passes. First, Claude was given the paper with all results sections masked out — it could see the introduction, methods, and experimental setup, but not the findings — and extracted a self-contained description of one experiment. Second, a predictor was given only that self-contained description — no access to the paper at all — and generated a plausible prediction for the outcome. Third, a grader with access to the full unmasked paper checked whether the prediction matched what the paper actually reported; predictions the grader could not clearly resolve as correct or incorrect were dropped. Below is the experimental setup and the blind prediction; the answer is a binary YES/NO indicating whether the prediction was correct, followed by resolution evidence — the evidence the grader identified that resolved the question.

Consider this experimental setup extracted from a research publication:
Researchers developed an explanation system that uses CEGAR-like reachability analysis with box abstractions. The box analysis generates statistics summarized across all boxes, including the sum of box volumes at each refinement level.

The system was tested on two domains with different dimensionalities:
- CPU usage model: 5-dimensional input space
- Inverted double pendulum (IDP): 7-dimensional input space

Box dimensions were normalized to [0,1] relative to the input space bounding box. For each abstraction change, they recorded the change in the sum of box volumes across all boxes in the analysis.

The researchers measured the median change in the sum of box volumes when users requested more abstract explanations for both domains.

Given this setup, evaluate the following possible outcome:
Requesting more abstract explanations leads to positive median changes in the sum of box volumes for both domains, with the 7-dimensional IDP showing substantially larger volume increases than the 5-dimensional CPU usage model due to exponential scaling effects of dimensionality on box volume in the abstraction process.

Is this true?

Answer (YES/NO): YES